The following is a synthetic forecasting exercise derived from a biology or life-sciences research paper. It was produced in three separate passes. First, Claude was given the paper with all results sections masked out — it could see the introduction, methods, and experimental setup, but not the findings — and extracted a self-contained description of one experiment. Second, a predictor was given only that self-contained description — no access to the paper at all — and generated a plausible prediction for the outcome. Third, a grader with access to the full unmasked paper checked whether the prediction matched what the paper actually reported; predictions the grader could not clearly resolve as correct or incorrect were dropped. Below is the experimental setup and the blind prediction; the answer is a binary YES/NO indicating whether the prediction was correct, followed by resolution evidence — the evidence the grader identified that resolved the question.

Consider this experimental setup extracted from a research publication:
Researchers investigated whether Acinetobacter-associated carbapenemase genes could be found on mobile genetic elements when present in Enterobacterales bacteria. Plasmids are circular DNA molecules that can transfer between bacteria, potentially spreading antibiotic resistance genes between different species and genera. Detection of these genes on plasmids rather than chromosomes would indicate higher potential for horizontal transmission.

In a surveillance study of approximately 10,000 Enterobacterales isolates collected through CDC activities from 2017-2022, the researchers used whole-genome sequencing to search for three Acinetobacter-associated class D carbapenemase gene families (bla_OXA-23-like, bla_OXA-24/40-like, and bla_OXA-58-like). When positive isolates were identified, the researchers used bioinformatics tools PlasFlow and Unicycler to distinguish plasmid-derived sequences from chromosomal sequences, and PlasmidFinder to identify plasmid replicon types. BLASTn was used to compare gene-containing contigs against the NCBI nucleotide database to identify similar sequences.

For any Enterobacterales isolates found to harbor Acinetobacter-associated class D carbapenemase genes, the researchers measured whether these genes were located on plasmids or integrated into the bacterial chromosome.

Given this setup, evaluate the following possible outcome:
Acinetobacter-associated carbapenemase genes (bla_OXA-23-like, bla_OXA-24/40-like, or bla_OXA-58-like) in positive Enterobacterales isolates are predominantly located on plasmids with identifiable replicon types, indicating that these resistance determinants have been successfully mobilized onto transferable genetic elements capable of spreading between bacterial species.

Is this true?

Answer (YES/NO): NO